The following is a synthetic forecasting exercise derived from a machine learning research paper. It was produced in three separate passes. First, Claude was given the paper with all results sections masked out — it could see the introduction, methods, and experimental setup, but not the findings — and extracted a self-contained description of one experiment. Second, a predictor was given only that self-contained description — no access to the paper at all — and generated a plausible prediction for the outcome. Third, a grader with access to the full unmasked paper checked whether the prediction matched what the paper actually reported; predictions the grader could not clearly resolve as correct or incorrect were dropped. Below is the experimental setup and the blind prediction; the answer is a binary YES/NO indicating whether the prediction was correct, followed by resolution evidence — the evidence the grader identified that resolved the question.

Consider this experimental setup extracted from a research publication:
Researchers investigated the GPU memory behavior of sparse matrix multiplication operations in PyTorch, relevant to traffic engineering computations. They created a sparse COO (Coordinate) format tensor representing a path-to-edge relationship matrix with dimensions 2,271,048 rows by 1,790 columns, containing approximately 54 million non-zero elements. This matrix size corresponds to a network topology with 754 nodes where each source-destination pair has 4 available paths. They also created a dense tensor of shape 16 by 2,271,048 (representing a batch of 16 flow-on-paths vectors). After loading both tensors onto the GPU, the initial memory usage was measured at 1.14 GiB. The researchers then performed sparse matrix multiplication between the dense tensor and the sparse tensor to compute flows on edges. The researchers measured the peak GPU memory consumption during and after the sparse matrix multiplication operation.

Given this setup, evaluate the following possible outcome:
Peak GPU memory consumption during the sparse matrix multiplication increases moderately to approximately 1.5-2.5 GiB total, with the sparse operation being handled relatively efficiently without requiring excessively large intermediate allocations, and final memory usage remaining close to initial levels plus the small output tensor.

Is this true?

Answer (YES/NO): NO